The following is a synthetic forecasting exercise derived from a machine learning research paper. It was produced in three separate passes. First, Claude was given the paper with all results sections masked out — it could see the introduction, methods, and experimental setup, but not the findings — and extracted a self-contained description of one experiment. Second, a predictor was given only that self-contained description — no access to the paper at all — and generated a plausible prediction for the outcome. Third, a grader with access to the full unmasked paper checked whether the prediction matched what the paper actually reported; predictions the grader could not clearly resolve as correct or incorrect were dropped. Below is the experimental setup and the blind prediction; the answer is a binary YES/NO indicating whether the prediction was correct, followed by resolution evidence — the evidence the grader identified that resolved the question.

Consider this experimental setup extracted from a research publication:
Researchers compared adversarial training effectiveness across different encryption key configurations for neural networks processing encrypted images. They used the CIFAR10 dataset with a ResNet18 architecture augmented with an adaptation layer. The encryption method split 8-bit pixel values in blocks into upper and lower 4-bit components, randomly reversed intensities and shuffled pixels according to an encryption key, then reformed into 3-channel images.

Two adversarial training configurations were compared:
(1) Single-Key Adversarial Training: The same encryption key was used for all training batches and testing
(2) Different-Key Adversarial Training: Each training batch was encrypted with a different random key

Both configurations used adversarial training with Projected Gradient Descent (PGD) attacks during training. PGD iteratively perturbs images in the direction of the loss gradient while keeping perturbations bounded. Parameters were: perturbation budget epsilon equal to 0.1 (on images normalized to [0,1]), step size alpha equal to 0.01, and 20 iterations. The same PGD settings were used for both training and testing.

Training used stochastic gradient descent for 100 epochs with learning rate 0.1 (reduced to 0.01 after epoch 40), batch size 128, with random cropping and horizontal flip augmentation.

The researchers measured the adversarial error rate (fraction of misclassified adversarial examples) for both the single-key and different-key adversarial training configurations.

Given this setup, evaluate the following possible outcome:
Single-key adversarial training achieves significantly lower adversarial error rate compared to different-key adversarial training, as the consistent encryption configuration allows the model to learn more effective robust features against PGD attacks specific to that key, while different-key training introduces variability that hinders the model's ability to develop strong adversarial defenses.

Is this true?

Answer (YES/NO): YES